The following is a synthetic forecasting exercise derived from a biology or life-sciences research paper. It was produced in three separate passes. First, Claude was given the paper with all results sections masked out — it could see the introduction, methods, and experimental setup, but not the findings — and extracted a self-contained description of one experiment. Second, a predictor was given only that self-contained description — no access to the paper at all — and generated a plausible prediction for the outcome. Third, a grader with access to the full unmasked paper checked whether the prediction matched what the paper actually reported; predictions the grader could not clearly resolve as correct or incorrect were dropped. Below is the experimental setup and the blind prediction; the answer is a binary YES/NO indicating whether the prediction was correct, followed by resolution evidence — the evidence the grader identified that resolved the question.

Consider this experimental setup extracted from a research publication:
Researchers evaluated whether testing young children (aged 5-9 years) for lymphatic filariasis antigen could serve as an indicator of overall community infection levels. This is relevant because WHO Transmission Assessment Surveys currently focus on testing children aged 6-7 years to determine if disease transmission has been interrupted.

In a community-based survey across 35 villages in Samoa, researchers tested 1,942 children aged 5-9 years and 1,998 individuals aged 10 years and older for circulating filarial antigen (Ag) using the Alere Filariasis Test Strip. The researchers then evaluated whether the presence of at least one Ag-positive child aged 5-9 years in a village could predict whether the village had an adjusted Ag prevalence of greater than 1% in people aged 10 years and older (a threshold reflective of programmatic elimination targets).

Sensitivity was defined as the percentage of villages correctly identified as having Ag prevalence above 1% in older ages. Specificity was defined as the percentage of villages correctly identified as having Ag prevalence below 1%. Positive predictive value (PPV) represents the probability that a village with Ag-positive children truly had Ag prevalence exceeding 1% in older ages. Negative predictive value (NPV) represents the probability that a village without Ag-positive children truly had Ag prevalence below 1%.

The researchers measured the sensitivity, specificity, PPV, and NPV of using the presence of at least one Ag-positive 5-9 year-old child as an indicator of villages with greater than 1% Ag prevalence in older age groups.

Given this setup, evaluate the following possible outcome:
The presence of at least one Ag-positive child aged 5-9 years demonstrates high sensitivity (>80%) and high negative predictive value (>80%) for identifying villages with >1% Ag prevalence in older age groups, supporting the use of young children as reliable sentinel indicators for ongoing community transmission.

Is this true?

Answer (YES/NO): NO